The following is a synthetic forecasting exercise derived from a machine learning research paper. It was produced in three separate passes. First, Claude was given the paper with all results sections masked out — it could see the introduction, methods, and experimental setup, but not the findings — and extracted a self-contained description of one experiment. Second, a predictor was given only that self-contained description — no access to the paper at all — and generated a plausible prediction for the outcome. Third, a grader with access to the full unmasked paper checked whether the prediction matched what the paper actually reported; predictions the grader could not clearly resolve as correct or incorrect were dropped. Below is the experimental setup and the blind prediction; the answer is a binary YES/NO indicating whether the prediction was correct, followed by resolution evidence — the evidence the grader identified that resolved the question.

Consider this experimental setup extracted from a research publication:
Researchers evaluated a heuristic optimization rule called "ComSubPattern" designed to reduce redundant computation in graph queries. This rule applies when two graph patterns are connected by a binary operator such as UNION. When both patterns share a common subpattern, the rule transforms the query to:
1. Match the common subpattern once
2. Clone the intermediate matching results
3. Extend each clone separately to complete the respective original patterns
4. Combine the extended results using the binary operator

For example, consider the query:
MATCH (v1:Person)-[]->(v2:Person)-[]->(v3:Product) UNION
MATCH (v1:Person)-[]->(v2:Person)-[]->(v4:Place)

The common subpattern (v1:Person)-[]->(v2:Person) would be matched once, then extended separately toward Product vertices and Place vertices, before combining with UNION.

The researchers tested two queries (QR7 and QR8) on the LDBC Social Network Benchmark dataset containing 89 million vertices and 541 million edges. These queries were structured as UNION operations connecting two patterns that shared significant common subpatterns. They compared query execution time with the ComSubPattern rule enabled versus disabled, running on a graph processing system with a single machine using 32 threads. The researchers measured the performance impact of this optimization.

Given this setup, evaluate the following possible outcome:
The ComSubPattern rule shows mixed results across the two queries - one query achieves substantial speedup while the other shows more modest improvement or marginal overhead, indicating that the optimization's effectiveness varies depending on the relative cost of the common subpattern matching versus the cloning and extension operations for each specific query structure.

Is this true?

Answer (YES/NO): NO